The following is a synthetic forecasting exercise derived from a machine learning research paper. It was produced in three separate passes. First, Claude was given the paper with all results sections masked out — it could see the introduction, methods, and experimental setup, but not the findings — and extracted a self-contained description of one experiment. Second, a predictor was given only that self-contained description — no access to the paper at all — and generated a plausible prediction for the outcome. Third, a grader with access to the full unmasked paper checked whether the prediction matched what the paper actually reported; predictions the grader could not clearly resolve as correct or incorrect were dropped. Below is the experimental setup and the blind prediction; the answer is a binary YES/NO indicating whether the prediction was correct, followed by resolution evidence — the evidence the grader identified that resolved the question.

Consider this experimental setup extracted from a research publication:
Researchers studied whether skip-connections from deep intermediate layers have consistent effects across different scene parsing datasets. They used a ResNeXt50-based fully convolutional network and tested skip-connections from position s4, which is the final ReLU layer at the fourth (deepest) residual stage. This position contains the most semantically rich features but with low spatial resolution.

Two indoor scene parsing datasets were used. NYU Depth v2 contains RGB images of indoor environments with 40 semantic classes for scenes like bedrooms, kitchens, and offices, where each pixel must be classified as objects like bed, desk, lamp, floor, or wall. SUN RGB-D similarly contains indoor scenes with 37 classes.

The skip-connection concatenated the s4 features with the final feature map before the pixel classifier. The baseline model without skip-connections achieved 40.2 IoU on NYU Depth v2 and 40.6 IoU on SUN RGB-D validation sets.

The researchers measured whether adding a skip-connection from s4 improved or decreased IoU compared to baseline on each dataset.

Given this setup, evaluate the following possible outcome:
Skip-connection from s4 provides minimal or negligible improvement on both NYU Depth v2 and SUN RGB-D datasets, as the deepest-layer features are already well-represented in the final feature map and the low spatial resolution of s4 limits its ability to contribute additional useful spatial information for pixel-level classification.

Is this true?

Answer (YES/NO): NO